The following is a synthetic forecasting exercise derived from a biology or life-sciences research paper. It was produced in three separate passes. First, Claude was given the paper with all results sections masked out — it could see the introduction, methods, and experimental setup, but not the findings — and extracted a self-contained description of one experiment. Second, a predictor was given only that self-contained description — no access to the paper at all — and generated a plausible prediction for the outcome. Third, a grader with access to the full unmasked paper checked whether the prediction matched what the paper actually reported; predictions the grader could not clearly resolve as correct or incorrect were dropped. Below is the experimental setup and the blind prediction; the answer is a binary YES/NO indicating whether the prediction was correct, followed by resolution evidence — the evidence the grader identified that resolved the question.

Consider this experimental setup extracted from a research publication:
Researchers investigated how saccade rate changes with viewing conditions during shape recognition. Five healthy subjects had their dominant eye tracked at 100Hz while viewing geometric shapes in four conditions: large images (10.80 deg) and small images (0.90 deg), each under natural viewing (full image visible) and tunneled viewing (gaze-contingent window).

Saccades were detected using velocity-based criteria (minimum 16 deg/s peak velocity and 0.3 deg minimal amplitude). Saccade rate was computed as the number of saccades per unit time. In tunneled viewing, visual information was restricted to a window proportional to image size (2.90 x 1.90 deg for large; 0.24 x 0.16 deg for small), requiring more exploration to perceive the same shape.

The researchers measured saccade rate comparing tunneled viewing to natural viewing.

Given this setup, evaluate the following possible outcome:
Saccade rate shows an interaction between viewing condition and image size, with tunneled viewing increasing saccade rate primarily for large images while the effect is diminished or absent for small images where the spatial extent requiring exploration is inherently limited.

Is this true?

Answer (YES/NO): NO